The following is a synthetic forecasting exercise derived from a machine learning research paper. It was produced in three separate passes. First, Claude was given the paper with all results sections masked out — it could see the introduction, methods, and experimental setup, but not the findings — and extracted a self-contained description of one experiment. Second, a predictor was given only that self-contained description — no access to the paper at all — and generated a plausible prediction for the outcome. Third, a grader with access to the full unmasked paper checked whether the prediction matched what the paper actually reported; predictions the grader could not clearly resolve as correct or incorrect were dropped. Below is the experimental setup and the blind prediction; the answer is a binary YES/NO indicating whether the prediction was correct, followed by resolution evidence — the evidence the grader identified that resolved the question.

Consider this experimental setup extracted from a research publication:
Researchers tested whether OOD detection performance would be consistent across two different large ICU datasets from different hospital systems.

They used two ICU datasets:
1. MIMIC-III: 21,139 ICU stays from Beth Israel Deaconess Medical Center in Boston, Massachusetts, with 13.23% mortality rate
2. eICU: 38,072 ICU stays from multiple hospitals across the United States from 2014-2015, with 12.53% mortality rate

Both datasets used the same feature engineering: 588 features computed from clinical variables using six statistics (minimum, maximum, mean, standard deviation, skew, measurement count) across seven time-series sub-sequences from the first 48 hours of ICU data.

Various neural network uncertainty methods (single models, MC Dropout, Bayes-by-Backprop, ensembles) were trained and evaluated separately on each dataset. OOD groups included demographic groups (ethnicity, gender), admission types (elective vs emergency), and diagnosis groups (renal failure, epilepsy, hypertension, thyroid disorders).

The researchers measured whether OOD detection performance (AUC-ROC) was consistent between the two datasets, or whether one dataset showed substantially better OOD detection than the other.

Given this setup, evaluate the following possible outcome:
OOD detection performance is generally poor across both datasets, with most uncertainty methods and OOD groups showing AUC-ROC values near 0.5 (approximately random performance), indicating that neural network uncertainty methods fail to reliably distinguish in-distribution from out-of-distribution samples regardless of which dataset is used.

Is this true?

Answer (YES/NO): YES